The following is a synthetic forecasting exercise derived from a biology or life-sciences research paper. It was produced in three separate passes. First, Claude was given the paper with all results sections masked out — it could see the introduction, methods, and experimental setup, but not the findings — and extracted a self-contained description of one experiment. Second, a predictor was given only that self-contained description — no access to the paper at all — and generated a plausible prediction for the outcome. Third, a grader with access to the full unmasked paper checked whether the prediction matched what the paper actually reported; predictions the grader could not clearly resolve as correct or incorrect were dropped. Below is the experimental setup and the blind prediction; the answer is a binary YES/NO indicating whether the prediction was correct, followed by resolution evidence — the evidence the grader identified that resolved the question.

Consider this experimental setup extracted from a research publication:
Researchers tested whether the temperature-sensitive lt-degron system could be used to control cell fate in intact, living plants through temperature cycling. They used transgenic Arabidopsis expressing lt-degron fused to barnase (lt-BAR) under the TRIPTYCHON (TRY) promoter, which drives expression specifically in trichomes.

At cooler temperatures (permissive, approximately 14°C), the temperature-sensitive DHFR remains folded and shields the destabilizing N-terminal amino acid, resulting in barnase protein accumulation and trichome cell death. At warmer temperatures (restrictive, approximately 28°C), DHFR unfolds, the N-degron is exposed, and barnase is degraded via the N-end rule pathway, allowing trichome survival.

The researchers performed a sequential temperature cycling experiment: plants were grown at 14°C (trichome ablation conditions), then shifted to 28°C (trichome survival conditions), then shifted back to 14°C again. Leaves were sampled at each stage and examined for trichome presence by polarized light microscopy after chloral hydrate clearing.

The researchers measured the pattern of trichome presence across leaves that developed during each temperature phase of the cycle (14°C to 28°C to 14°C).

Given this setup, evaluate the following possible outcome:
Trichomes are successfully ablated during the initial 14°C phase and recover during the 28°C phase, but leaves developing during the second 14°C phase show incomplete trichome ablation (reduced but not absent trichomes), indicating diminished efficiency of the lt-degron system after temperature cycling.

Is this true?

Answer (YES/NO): NO